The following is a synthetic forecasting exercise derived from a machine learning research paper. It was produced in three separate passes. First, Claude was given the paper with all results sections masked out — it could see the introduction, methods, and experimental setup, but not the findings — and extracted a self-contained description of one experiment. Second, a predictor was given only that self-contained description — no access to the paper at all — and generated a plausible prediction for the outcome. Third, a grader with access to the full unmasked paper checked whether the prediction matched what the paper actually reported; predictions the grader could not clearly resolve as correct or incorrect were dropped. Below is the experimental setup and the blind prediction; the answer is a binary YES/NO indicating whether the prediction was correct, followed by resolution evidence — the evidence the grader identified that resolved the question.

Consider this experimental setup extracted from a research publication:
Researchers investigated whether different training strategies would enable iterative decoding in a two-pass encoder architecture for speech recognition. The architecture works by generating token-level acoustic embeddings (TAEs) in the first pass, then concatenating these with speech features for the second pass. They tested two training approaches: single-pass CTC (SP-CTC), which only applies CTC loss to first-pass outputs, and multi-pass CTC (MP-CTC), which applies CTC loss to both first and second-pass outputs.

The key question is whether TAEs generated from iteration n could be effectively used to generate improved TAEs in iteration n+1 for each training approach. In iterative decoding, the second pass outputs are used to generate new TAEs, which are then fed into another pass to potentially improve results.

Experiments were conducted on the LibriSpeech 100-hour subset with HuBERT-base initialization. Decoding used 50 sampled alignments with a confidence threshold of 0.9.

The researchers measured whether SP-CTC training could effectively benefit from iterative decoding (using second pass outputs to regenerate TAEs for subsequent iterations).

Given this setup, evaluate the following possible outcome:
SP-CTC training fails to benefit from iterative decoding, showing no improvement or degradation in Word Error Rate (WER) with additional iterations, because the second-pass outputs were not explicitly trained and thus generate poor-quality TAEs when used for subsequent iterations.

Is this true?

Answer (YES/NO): YES